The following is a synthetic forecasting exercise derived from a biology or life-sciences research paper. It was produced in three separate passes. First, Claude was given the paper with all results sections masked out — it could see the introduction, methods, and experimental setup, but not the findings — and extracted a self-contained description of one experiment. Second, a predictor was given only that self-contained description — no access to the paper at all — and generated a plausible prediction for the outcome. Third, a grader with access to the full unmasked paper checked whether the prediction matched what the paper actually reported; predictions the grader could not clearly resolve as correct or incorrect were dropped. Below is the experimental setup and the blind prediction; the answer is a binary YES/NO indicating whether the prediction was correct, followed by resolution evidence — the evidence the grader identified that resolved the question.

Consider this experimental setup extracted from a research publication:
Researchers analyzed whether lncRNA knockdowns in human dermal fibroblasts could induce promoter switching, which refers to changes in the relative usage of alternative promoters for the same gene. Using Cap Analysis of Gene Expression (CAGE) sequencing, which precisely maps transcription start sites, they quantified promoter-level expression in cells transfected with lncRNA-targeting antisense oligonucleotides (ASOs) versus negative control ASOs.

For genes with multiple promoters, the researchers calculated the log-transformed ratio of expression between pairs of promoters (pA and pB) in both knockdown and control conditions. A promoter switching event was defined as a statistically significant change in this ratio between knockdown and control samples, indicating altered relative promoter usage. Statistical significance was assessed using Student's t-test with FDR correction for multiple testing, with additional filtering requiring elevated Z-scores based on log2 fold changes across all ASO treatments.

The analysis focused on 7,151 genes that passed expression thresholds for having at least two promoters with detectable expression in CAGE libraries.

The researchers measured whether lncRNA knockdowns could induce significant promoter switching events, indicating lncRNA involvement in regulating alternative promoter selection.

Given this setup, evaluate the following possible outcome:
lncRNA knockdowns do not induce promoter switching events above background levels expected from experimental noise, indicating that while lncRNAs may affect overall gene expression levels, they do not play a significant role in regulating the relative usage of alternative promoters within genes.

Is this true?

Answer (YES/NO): NO